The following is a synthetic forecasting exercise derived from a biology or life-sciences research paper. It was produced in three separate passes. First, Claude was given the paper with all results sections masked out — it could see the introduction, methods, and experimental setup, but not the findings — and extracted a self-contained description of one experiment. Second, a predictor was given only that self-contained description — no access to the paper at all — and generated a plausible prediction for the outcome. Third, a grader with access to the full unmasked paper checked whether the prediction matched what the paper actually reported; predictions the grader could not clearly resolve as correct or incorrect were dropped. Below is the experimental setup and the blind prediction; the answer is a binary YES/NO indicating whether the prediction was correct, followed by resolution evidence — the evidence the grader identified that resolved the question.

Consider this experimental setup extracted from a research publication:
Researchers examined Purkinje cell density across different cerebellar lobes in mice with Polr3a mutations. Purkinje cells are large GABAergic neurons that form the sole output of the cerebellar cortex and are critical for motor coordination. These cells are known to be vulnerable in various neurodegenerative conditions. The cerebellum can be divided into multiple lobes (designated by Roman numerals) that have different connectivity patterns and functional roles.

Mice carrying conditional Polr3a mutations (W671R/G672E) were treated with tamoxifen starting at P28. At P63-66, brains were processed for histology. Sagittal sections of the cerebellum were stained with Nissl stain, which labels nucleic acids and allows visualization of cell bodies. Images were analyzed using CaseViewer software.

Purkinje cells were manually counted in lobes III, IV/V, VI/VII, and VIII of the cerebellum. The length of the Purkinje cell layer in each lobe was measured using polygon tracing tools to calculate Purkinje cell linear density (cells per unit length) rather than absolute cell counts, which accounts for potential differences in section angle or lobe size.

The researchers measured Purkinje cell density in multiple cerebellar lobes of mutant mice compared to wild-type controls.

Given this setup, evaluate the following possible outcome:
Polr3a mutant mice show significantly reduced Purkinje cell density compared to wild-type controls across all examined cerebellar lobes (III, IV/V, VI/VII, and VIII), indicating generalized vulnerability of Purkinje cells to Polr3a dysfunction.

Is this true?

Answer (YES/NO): NO